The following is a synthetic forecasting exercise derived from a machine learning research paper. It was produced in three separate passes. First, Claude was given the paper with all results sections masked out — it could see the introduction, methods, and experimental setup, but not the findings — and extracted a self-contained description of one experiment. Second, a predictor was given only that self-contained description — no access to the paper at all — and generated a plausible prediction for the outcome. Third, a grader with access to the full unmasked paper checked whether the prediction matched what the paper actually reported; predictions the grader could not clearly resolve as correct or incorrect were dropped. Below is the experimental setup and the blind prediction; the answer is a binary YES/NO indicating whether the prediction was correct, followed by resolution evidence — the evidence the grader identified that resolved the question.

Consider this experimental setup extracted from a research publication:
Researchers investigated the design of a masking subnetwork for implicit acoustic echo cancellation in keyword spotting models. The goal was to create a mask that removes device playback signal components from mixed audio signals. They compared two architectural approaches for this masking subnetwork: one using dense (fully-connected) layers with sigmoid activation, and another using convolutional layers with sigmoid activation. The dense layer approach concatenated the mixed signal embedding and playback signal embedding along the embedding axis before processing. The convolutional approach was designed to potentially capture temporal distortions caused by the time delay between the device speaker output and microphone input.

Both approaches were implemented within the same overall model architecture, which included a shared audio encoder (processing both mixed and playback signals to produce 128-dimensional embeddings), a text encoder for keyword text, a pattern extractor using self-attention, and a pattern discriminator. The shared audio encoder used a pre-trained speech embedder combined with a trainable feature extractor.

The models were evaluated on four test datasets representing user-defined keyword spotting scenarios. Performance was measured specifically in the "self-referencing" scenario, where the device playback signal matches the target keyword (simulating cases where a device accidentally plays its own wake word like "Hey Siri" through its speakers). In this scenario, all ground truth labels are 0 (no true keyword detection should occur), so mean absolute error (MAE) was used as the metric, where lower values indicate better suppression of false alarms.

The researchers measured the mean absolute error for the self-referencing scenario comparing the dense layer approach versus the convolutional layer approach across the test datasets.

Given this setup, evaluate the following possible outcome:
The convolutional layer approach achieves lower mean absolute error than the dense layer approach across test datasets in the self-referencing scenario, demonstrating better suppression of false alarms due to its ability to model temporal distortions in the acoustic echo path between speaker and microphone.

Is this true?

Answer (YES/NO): YES